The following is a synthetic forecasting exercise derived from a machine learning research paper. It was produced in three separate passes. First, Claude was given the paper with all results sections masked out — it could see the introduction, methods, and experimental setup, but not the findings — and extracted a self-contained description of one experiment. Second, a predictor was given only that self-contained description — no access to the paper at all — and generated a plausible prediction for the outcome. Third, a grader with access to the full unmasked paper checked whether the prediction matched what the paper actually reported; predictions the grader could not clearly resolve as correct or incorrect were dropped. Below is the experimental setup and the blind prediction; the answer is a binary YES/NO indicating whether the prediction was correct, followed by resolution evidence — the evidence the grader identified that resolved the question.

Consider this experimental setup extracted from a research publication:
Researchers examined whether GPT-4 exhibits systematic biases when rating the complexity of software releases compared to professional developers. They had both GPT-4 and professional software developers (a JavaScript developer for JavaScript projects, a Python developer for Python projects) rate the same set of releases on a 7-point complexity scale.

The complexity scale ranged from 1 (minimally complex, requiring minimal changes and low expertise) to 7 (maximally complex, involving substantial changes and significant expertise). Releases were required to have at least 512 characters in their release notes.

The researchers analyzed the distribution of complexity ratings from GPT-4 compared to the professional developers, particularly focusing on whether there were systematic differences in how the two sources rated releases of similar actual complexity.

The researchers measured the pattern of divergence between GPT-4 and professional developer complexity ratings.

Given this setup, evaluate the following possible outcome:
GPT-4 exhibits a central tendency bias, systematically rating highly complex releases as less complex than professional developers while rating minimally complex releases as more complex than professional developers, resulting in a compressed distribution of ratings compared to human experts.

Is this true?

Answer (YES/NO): NO